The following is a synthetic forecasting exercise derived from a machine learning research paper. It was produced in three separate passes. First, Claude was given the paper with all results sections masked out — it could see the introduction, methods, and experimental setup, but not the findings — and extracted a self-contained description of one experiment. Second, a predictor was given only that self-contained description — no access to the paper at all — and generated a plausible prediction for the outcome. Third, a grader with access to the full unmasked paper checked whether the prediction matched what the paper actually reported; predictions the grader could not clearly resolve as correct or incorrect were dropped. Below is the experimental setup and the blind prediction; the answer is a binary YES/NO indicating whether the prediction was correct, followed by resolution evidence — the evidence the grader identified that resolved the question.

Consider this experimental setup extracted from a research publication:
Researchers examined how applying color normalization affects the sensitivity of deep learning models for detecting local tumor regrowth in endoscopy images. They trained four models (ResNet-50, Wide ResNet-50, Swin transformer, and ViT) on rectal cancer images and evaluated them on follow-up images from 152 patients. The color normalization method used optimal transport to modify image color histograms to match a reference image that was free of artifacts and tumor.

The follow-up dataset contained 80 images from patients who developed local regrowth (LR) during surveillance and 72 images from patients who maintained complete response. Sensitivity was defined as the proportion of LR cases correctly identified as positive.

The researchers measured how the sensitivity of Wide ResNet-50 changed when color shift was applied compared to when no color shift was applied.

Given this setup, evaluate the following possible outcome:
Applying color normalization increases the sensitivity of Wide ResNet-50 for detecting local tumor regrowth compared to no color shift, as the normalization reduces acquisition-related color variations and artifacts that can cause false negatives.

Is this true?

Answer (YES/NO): NO